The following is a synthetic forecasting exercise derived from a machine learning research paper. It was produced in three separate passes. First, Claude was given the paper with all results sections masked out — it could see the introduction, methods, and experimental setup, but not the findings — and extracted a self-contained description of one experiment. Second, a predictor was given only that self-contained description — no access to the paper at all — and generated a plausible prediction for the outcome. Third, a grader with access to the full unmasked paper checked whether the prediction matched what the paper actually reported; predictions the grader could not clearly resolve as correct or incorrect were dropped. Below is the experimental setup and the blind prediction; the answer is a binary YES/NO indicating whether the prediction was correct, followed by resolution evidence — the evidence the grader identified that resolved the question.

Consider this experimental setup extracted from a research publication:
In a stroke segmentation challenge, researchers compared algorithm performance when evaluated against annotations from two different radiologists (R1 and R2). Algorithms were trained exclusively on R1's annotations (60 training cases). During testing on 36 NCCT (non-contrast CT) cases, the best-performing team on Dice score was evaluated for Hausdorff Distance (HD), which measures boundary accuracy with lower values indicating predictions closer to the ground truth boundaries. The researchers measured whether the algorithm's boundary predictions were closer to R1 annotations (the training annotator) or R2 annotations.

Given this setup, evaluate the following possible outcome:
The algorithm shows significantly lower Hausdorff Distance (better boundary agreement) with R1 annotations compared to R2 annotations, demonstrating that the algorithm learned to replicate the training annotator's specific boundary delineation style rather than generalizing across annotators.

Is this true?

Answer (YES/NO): NO